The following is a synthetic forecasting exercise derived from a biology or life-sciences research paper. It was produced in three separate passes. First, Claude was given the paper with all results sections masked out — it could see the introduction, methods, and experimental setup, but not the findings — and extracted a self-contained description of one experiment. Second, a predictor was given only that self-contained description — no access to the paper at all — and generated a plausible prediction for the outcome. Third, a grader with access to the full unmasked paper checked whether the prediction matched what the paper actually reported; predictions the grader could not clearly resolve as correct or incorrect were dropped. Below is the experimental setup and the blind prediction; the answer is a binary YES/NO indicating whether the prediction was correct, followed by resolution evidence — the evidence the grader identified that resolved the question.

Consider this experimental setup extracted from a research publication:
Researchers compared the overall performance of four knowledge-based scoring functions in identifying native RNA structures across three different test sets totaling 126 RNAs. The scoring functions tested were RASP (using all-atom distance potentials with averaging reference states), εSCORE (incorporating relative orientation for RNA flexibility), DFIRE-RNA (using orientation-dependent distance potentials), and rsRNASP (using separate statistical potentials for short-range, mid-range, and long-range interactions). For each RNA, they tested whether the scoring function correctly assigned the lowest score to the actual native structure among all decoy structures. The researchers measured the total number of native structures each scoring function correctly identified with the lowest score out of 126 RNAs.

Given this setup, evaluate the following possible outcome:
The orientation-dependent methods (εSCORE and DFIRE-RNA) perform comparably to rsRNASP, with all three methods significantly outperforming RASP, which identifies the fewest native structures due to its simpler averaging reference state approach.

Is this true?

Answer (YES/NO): NO